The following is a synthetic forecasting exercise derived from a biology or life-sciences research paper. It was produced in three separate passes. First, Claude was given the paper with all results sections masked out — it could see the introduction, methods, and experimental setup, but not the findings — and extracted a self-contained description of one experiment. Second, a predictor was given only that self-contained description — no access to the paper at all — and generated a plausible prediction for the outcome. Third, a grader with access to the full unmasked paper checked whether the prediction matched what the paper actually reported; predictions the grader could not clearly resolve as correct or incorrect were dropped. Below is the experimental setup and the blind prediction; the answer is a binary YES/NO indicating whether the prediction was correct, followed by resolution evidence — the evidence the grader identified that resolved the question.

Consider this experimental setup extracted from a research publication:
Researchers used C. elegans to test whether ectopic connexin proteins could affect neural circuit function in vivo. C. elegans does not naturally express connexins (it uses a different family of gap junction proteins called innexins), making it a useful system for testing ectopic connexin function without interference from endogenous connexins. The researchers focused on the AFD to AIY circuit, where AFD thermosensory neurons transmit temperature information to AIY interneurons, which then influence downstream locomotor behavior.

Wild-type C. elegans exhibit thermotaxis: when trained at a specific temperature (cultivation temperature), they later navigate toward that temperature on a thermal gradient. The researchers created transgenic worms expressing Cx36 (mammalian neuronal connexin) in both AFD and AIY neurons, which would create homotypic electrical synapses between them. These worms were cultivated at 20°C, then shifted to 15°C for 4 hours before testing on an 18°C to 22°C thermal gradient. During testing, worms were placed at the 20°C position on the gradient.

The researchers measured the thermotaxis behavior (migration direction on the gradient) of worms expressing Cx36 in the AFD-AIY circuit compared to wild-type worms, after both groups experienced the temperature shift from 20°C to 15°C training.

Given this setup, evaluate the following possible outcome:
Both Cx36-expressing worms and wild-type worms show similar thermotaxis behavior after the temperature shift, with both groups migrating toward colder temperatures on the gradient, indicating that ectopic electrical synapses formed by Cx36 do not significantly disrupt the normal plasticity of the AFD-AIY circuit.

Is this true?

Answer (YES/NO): NO